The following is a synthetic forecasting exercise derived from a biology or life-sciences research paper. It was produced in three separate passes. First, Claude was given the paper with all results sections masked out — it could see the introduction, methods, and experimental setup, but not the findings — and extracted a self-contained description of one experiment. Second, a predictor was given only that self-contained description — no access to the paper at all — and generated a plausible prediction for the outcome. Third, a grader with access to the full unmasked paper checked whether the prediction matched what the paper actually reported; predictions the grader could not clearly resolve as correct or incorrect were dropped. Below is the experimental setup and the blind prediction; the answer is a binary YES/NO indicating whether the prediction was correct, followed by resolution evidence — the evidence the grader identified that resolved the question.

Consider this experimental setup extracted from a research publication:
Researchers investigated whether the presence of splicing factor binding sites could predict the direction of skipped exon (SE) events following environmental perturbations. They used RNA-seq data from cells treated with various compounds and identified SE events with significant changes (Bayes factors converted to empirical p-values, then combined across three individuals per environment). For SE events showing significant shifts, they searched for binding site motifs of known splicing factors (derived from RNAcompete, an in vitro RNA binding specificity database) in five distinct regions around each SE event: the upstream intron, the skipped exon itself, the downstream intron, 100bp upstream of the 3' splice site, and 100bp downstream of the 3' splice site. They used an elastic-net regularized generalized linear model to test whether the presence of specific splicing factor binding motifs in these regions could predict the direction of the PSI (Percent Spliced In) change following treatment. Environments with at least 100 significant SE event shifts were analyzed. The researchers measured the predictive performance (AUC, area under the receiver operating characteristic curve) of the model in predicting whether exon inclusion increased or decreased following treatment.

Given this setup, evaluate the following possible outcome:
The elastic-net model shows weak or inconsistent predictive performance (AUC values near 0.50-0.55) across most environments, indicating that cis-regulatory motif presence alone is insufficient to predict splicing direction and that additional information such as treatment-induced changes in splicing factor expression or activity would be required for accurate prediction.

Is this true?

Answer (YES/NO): NO